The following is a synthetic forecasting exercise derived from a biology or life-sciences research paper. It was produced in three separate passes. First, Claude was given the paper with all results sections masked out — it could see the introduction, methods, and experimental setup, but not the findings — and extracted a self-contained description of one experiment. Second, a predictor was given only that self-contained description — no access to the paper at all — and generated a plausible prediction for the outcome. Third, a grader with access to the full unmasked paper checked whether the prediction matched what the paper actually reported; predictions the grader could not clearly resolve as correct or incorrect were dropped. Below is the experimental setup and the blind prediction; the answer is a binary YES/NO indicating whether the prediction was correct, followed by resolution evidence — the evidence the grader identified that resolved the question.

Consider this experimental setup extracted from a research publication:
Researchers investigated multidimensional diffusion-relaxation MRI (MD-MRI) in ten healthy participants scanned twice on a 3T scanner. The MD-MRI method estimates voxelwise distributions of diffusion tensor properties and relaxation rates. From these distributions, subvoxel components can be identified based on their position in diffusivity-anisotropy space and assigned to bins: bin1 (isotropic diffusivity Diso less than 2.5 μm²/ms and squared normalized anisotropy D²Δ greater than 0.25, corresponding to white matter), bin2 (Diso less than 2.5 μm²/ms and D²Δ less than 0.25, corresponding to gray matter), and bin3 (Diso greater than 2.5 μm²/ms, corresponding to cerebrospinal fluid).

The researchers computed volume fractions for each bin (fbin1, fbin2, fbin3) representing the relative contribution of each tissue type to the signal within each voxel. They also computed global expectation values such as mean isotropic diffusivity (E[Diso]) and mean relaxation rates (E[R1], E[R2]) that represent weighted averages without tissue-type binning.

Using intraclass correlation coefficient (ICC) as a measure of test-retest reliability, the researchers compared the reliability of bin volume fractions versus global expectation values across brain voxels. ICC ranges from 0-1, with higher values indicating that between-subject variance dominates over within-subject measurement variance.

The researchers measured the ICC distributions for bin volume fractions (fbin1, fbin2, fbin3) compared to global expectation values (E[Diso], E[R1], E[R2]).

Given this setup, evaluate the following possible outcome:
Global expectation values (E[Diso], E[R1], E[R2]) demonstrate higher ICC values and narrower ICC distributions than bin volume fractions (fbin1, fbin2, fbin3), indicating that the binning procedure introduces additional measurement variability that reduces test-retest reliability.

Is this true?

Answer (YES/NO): NO